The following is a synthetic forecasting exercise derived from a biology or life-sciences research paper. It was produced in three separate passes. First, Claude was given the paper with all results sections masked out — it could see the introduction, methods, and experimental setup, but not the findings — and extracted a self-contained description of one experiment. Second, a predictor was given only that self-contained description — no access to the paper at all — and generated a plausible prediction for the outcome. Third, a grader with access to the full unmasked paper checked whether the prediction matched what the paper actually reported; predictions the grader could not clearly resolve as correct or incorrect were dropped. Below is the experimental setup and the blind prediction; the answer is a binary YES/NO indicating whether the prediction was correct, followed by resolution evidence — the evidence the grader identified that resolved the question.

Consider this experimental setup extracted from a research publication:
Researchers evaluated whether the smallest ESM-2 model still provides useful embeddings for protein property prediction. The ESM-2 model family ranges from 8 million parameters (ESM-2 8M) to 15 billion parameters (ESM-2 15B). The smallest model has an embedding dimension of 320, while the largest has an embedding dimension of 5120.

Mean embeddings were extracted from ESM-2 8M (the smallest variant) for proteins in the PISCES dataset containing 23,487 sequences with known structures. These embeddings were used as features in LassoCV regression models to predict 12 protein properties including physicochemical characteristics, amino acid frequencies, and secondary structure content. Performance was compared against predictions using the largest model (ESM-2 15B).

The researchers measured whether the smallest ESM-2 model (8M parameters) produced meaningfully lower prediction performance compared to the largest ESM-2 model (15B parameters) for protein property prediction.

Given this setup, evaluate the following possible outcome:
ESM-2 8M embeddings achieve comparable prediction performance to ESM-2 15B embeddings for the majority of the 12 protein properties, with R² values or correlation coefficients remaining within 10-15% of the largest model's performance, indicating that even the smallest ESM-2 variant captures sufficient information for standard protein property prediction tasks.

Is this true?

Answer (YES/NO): NO